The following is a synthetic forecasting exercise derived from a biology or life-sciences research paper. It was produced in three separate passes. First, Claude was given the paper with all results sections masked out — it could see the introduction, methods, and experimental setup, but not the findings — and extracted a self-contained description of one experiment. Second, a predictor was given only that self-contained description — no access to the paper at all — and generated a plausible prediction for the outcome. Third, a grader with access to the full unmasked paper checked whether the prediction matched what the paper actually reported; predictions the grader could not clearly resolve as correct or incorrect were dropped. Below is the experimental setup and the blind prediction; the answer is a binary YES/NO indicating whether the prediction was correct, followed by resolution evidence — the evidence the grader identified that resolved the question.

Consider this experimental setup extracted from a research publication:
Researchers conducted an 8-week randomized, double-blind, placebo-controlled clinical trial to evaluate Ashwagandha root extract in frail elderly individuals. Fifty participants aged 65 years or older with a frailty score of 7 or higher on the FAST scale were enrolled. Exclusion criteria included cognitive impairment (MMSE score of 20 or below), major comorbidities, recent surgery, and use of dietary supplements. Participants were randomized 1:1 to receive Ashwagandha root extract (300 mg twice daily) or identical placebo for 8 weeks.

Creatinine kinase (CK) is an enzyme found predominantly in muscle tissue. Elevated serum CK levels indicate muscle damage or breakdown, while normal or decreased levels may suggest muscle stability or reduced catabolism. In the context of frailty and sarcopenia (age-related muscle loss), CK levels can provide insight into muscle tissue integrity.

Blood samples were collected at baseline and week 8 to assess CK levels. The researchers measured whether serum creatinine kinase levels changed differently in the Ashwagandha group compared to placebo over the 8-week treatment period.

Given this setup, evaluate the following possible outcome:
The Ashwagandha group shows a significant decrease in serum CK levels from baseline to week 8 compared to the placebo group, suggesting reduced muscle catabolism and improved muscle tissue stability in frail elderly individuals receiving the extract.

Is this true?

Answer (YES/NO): YES